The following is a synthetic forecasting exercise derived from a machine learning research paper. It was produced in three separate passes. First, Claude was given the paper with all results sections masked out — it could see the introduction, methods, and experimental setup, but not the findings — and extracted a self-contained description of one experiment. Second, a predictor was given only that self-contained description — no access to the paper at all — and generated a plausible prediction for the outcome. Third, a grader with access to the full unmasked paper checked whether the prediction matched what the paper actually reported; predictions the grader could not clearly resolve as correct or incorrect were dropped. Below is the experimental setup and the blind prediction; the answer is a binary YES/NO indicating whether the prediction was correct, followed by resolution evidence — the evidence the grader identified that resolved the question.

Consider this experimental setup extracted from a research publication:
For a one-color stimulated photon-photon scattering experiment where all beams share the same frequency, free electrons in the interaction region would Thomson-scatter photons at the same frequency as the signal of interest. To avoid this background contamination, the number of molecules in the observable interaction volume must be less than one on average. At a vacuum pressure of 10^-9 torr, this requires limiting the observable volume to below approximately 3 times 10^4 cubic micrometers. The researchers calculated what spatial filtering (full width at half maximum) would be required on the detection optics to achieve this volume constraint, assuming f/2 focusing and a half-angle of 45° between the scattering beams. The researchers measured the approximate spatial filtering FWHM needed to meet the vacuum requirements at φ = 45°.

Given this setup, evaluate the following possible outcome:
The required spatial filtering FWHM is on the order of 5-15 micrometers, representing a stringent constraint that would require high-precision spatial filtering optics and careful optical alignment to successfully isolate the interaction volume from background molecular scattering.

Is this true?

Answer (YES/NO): NO